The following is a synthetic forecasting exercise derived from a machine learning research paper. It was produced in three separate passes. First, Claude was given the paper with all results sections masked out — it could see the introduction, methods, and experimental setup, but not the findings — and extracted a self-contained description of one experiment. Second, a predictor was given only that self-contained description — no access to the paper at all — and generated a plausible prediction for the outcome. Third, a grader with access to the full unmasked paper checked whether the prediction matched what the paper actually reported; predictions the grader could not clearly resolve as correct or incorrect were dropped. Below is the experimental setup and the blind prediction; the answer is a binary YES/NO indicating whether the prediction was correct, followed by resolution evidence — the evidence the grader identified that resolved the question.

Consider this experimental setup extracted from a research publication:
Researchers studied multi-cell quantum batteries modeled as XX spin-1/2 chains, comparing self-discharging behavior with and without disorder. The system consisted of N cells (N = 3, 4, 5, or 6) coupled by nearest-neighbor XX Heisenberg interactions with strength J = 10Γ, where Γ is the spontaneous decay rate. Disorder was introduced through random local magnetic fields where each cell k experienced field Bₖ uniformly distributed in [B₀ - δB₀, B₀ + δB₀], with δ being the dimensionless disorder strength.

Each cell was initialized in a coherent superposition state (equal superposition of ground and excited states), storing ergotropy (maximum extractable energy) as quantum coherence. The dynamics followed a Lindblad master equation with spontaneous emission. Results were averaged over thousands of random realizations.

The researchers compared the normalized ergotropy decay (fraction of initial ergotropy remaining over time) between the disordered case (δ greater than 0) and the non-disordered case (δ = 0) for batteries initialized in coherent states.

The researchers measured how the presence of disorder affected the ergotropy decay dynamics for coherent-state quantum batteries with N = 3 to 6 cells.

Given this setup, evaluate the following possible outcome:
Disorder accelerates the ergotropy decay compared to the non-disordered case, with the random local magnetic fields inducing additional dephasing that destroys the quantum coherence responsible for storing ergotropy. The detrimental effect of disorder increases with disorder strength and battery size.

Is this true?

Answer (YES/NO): NO